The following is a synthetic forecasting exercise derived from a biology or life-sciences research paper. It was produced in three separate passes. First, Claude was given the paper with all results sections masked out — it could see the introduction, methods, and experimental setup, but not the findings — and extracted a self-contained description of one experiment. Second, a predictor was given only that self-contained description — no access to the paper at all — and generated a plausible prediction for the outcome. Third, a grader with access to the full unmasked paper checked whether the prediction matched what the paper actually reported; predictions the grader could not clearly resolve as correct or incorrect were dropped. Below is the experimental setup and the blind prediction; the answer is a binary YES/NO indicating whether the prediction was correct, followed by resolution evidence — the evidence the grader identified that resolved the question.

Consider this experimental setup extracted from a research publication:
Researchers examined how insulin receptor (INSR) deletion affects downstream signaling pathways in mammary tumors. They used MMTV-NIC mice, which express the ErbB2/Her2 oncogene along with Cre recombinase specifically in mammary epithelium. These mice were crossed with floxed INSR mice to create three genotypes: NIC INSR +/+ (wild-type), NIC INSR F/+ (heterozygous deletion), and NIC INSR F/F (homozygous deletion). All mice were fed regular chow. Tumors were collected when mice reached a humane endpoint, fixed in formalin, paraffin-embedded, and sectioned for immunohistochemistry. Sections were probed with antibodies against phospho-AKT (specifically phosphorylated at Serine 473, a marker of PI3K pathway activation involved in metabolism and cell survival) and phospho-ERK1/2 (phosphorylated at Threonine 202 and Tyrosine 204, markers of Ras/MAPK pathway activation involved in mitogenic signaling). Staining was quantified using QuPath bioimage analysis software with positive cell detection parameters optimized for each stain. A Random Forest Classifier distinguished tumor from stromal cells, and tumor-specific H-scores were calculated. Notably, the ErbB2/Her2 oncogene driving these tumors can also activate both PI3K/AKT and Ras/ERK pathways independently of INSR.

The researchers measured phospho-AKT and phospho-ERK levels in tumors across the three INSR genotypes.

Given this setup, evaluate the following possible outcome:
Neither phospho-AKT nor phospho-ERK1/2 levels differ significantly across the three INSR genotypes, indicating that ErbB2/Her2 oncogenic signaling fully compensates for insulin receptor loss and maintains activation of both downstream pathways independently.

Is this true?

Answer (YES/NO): NO